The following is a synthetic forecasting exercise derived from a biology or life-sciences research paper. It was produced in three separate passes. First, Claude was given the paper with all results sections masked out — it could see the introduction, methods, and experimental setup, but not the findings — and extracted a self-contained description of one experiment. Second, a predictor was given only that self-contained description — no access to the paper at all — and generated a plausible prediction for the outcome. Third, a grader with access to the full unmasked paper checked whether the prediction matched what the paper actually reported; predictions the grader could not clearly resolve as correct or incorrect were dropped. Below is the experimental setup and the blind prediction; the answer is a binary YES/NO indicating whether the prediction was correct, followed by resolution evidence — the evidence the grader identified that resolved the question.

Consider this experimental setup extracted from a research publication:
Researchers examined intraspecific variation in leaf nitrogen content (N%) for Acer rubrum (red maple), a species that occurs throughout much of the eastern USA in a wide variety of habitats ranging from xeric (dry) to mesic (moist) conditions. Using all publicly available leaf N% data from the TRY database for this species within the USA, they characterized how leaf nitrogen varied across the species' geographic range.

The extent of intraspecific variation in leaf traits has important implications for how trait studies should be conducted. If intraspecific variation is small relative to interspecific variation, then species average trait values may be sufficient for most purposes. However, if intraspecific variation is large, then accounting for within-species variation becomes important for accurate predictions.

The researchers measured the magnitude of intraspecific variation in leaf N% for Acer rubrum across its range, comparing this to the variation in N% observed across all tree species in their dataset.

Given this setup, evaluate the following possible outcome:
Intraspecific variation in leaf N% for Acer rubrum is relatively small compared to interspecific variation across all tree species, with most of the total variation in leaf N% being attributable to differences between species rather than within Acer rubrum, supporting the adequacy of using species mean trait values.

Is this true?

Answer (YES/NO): NO